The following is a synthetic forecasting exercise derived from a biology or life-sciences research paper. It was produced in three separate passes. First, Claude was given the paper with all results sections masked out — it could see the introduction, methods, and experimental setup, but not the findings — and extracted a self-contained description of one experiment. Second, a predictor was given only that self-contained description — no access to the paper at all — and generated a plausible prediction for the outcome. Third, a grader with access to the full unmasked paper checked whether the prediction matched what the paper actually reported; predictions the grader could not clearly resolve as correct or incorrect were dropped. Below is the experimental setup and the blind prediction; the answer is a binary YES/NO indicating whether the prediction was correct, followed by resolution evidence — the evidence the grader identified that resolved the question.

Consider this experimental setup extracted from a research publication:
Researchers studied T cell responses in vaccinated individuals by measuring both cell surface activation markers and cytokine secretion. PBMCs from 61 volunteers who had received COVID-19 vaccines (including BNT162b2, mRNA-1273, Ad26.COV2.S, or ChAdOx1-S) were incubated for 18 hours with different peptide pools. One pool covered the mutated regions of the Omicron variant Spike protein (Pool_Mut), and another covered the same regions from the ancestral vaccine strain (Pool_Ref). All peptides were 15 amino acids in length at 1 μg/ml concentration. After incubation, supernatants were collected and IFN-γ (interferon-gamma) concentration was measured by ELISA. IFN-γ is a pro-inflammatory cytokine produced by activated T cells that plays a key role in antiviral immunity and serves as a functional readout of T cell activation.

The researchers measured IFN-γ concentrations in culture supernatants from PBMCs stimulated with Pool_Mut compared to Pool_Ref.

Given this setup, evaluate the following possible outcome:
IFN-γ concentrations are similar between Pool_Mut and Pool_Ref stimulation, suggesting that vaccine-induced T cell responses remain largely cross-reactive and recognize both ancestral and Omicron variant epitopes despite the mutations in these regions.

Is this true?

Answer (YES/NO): NO